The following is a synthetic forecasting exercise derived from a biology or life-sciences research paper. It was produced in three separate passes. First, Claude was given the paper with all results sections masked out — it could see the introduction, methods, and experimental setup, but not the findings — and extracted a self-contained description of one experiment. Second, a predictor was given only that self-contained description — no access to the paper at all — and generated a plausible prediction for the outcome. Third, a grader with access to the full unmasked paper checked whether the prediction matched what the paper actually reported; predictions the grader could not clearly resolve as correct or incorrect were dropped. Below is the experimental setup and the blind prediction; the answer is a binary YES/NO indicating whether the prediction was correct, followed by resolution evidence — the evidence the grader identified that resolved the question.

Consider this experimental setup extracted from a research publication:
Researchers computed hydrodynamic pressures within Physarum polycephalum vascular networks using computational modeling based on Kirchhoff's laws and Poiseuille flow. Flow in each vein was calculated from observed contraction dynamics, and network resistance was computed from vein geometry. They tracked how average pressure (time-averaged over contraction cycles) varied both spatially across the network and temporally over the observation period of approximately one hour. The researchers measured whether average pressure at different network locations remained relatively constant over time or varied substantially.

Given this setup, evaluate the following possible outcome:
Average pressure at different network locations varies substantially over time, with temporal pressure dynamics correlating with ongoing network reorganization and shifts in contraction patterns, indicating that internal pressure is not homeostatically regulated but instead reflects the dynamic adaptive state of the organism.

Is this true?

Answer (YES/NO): NO